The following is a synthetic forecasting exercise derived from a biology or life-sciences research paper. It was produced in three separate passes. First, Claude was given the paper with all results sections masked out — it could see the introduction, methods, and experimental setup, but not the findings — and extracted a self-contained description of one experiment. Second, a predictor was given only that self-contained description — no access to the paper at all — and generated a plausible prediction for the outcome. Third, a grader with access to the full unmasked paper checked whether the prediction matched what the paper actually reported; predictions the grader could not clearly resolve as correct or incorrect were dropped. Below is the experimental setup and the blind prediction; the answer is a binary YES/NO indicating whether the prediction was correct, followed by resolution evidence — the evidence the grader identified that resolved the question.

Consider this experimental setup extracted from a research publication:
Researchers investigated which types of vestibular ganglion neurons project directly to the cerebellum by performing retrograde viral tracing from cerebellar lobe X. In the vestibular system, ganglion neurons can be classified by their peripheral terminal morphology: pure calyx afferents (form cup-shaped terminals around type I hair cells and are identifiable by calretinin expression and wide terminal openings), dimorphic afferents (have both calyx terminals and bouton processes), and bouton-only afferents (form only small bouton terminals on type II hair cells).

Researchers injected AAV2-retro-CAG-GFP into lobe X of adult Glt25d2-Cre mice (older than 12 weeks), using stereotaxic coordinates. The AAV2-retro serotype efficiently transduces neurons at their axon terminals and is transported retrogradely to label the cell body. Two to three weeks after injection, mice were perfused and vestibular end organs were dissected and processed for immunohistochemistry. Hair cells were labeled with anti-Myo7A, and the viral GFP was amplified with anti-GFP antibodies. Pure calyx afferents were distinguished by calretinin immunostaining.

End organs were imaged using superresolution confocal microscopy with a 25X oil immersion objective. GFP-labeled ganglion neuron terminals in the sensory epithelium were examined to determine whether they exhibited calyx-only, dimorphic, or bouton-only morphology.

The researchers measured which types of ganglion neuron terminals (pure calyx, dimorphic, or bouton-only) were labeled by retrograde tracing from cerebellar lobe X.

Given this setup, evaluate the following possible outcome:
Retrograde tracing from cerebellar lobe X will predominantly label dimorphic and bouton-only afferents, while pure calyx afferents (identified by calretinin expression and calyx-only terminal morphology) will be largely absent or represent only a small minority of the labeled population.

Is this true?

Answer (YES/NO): YES